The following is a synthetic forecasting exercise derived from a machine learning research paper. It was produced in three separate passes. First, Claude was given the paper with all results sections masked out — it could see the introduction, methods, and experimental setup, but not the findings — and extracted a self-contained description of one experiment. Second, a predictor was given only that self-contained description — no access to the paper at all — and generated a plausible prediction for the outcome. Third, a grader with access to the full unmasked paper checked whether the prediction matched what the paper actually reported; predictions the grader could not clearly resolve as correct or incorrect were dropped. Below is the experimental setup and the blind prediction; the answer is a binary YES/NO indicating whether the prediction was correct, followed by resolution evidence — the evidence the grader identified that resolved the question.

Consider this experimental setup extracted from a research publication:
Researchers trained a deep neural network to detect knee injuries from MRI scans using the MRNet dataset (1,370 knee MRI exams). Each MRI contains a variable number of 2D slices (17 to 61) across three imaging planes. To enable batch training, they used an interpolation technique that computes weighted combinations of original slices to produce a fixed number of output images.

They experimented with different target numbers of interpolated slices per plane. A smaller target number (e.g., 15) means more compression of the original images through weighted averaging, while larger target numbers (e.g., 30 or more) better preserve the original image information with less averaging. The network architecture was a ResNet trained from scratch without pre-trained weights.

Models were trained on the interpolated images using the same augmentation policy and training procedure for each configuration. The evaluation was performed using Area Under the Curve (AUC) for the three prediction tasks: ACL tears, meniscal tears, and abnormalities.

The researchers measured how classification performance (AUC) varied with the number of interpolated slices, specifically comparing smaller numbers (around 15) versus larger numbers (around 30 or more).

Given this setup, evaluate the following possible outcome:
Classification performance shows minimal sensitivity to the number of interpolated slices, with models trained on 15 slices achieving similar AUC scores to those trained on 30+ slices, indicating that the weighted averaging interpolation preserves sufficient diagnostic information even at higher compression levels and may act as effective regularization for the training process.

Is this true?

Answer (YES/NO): NO